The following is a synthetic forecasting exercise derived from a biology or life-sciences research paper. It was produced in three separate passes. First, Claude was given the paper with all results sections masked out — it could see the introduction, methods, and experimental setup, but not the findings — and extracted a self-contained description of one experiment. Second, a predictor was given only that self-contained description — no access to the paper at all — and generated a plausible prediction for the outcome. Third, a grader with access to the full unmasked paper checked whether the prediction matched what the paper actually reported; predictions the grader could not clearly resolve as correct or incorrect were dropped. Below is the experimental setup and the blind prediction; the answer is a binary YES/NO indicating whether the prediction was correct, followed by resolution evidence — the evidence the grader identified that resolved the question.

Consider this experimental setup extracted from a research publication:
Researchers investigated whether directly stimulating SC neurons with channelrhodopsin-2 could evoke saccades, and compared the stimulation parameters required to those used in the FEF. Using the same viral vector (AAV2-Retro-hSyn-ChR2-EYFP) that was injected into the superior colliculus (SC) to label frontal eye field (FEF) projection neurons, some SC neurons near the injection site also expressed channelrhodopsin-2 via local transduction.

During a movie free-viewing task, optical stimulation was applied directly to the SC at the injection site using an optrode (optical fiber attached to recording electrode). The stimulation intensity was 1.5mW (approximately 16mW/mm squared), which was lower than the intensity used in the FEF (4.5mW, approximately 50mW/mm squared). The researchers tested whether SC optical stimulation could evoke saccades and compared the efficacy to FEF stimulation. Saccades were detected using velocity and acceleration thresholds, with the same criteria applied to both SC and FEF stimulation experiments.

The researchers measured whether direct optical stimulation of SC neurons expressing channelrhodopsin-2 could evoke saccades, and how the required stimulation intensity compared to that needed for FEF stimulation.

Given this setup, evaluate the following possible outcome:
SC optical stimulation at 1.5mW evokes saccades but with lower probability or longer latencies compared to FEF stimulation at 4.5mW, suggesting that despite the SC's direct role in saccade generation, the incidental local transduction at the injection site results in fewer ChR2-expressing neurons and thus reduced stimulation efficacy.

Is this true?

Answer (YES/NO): NO